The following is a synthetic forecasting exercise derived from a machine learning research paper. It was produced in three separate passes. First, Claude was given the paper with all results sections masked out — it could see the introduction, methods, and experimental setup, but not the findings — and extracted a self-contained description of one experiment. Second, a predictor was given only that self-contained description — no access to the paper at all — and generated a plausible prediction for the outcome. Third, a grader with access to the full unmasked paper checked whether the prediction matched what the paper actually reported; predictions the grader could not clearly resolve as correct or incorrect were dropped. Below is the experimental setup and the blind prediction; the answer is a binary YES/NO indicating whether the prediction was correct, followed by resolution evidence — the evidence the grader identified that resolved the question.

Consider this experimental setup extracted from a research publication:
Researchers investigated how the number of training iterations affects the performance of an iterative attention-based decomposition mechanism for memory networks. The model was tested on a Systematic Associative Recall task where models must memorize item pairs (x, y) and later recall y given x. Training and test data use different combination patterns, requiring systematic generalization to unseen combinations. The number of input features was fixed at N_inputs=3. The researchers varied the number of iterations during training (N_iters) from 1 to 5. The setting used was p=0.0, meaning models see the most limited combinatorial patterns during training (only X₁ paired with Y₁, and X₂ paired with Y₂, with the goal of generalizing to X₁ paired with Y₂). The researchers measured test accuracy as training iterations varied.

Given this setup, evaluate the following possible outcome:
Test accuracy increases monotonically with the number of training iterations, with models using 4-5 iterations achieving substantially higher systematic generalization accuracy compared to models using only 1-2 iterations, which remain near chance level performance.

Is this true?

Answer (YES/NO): NO